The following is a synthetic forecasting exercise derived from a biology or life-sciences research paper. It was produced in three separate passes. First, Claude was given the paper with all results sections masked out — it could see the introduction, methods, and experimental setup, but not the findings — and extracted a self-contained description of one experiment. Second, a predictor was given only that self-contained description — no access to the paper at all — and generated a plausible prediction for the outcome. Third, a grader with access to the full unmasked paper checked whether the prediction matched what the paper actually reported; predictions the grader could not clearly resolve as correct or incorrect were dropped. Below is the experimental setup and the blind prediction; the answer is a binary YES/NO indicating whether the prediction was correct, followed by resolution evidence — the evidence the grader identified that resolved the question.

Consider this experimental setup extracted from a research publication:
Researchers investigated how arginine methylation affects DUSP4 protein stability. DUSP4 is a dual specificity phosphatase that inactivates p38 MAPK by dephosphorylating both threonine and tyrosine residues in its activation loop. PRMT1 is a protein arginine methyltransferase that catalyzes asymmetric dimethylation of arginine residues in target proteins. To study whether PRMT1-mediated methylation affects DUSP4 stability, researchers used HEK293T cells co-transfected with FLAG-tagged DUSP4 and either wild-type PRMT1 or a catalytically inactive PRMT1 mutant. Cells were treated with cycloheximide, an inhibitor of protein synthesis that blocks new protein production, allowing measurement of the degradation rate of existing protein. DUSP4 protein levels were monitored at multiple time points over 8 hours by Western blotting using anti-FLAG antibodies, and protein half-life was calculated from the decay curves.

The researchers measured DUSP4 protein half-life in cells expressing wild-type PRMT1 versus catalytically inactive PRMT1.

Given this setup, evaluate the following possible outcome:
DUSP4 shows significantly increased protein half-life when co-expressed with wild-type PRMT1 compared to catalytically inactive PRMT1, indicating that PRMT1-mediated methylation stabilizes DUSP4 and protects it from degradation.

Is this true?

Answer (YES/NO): NO